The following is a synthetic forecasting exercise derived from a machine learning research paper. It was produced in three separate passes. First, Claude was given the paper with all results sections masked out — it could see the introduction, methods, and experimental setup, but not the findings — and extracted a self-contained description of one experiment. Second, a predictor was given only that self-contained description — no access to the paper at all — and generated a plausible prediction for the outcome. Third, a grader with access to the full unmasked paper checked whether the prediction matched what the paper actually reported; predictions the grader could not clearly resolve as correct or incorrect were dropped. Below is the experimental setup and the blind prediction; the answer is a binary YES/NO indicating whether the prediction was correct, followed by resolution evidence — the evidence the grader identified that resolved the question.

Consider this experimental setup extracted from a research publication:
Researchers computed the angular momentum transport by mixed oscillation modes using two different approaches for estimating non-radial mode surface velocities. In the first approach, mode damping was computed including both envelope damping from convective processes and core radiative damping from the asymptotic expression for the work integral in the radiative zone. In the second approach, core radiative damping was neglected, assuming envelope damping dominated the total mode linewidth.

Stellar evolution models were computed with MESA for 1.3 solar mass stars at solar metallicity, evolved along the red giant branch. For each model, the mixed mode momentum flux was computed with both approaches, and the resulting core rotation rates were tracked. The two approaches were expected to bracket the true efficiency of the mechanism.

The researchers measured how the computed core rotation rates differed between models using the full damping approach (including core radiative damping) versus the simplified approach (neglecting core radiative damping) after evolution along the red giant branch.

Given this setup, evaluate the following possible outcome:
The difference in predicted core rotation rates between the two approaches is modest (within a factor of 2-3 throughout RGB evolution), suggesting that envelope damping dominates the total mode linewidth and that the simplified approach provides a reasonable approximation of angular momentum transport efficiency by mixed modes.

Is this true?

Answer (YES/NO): NO